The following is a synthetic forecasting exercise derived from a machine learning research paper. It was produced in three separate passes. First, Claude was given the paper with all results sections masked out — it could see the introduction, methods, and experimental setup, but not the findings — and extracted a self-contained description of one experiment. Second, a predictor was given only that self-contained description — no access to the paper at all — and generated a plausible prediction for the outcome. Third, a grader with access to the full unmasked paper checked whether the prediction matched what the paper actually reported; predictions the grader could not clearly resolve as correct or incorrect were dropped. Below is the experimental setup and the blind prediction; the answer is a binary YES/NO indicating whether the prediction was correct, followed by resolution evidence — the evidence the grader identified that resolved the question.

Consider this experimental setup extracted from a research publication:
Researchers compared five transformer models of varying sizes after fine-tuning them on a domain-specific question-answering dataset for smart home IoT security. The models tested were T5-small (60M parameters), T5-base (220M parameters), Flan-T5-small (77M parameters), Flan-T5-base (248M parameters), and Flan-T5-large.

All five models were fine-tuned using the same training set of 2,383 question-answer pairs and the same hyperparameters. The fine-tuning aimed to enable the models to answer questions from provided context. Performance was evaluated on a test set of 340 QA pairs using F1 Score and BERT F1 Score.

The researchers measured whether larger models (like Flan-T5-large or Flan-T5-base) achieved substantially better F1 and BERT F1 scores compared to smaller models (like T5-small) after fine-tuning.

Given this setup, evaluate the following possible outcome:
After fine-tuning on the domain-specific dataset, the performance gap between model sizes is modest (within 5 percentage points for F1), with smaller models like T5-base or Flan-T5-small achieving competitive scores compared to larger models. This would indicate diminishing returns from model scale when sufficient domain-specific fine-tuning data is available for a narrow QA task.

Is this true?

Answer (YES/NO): NO